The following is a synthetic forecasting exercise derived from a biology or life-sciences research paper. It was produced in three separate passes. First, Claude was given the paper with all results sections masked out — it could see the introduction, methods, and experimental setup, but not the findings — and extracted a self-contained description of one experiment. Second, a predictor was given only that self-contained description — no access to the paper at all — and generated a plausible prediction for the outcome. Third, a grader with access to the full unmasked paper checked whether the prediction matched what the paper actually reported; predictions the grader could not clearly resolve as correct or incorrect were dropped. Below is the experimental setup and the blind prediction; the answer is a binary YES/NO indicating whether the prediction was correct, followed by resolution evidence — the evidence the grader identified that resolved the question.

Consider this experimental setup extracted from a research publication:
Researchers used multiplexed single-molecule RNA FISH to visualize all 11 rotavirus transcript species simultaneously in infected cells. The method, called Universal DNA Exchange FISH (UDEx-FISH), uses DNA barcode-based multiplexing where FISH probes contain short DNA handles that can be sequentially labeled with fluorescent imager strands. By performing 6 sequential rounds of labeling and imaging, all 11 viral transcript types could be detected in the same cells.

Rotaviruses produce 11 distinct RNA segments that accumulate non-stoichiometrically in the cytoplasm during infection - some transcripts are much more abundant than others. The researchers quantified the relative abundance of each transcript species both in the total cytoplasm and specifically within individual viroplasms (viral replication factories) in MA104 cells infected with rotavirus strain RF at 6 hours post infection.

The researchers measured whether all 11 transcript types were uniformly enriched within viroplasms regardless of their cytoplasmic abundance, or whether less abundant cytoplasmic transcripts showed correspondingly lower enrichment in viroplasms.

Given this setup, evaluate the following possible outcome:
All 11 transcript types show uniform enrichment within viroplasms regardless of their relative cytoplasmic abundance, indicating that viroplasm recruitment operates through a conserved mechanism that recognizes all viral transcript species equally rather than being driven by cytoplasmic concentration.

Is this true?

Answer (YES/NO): NO